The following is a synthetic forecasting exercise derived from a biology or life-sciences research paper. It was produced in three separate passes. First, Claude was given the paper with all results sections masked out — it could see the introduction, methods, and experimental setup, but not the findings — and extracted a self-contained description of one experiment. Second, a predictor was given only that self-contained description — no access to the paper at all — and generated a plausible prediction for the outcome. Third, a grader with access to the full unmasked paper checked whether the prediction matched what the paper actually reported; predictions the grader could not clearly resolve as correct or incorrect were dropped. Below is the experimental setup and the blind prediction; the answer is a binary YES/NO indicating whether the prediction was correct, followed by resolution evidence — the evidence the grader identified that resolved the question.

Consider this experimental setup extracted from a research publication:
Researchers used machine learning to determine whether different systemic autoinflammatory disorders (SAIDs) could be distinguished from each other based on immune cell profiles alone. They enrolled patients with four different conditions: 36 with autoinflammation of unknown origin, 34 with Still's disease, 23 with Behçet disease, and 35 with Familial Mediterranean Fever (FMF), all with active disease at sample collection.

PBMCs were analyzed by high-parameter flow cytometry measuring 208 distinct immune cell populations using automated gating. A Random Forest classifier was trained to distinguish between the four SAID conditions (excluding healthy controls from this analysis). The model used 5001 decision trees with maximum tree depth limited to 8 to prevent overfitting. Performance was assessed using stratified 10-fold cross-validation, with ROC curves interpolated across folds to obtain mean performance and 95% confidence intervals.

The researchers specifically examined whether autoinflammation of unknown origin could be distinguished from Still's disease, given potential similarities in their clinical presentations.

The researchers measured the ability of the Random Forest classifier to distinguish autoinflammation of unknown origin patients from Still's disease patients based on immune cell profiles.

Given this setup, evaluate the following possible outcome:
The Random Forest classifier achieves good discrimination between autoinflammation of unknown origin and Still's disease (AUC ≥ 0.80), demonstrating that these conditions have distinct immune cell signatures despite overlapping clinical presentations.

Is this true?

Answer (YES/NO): NO